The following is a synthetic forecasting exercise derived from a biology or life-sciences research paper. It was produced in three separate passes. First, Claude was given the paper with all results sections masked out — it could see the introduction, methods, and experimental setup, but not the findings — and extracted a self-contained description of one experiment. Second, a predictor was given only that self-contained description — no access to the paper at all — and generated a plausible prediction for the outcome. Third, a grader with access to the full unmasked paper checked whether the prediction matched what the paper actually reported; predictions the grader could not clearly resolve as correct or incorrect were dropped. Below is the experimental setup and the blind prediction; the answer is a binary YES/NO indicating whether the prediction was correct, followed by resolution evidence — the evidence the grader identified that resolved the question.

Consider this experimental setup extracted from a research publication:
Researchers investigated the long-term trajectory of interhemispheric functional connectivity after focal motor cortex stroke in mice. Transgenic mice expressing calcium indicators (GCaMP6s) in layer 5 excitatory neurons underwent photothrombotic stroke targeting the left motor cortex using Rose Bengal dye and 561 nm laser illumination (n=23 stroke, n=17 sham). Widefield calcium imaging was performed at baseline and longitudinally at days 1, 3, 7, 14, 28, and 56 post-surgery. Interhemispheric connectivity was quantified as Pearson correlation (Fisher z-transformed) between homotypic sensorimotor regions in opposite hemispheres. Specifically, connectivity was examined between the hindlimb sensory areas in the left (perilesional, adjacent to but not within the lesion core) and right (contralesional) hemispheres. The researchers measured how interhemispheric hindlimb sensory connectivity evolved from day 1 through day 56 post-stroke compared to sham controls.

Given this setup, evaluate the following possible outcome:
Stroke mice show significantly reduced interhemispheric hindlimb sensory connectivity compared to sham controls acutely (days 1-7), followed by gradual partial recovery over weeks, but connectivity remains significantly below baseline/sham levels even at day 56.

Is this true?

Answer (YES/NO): NO